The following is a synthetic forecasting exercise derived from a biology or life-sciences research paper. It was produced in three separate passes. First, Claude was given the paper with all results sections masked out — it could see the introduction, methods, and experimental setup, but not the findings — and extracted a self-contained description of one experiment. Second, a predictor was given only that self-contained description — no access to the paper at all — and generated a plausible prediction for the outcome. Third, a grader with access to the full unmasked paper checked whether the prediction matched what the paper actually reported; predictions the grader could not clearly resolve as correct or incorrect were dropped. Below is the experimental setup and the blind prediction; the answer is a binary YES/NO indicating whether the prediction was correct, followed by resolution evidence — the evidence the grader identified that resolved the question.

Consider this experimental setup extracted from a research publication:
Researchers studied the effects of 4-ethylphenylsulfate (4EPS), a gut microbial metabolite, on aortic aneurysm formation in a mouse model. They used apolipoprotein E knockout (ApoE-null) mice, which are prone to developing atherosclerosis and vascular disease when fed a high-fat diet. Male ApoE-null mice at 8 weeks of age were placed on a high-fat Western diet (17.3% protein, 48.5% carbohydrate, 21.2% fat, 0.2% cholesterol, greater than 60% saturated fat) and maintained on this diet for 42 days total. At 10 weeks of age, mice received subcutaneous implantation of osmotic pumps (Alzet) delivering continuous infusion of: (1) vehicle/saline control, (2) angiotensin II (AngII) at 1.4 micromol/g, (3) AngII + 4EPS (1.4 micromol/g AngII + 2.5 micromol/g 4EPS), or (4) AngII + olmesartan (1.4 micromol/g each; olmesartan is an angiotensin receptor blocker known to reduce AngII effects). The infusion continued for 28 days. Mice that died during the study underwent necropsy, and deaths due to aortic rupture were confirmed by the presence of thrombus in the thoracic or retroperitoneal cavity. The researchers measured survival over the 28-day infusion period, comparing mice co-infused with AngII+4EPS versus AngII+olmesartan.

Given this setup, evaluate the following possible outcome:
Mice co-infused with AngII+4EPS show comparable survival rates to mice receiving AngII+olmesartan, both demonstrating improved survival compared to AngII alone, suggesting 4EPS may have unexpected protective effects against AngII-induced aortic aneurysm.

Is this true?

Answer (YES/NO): NO